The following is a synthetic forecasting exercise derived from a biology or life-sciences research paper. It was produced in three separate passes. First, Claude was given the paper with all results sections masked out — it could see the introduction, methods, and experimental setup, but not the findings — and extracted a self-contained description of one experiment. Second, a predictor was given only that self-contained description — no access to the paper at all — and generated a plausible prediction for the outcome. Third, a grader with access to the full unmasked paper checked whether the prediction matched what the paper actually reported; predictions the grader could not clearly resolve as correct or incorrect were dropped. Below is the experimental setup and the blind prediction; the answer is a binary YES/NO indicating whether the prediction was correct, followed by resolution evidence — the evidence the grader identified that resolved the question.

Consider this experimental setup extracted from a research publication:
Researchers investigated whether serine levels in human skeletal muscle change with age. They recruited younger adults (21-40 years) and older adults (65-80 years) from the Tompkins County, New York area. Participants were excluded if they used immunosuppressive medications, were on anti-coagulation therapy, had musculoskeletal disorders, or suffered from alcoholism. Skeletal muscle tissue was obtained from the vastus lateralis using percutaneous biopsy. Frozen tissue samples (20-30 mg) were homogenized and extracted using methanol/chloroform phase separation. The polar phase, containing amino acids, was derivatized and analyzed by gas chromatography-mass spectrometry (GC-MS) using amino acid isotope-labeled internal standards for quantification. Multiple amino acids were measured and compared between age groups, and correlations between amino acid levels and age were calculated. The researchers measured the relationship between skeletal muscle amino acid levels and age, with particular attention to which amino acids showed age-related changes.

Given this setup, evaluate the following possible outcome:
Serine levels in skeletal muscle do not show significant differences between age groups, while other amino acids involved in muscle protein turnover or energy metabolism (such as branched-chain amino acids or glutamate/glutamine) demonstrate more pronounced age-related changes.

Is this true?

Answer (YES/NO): NO